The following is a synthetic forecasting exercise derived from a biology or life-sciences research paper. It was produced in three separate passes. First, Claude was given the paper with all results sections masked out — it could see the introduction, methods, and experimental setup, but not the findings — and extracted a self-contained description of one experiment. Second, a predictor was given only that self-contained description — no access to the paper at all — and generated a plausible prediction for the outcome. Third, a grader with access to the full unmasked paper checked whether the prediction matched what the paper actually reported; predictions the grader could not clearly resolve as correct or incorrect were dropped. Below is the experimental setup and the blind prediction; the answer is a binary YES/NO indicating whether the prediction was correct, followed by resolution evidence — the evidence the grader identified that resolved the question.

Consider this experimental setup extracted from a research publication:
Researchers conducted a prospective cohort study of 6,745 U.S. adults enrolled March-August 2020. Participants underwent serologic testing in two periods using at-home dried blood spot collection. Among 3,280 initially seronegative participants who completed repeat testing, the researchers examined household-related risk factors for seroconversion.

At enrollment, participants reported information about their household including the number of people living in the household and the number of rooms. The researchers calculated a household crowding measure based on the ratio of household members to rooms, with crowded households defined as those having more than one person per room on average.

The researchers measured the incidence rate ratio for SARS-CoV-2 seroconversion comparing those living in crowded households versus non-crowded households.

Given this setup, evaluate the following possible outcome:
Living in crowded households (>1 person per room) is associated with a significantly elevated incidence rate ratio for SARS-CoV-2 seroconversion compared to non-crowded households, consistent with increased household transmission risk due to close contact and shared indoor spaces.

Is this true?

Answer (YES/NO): YES